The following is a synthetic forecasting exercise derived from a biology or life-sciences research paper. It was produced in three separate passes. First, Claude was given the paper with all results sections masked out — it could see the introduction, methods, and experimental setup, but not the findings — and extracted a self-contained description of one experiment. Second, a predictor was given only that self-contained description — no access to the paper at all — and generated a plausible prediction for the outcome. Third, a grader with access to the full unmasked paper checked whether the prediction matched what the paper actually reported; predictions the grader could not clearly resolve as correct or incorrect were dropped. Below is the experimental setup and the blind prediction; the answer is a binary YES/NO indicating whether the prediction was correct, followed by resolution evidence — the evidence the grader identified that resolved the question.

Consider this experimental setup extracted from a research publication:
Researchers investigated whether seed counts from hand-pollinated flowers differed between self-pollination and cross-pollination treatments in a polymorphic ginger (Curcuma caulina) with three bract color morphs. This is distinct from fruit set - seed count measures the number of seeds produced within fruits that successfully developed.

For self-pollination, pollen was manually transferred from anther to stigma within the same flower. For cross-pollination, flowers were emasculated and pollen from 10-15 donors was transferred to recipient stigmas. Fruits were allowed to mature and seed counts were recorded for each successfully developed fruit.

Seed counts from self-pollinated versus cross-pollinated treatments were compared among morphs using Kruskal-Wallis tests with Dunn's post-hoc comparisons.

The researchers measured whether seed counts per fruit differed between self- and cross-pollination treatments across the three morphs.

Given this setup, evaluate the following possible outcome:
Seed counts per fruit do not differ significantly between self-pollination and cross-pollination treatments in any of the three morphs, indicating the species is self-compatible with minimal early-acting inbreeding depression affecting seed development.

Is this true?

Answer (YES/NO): NO